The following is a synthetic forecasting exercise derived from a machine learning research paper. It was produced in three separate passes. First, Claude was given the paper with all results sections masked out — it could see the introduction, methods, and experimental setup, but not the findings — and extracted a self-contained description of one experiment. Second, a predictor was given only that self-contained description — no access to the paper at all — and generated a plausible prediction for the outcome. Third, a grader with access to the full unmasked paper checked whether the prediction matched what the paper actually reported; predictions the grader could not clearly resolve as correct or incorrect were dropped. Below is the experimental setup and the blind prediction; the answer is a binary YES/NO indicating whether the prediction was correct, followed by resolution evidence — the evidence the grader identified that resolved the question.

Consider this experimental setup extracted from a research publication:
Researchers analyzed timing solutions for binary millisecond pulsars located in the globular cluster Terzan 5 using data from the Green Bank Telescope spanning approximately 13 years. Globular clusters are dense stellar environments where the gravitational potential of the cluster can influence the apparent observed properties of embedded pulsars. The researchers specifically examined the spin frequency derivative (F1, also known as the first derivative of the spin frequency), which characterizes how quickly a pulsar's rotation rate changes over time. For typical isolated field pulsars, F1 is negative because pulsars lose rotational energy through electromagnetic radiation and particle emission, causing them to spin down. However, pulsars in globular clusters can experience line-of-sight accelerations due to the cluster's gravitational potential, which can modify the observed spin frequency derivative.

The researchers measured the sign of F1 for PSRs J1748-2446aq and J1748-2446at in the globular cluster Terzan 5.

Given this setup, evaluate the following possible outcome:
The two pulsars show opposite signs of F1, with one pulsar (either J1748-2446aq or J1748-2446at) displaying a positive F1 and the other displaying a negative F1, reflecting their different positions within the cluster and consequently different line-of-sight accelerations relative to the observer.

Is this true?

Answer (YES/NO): NO